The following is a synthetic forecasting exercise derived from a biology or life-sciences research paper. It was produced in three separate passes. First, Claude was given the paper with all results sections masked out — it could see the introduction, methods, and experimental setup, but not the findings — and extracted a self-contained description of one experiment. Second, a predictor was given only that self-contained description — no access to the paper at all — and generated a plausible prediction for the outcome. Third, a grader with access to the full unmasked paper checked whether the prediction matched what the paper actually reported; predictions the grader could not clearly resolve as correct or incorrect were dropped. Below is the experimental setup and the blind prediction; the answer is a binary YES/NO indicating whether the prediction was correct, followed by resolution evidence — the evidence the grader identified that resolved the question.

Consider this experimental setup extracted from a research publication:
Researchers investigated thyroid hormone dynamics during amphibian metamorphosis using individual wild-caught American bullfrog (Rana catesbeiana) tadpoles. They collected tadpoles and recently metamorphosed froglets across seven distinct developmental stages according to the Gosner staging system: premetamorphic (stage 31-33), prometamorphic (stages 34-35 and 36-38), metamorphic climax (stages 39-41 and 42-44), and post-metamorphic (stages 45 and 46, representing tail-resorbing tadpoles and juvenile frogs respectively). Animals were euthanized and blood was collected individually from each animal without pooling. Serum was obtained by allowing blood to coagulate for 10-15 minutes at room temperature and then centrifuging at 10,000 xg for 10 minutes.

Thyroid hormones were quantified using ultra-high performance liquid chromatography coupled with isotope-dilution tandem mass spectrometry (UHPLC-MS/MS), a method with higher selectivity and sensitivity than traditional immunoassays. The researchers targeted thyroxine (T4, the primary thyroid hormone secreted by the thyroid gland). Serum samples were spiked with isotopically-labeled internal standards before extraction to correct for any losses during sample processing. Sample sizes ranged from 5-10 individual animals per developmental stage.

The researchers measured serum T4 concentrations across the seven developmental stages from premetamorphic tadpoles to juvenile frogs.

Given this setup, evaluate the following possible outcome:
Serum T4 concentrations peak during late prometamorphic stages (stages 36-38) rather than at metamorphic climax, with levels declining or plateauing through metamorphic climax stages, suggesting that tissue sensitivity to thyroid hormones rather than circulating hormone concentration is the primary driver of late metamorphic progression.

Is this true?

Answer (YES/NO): NO